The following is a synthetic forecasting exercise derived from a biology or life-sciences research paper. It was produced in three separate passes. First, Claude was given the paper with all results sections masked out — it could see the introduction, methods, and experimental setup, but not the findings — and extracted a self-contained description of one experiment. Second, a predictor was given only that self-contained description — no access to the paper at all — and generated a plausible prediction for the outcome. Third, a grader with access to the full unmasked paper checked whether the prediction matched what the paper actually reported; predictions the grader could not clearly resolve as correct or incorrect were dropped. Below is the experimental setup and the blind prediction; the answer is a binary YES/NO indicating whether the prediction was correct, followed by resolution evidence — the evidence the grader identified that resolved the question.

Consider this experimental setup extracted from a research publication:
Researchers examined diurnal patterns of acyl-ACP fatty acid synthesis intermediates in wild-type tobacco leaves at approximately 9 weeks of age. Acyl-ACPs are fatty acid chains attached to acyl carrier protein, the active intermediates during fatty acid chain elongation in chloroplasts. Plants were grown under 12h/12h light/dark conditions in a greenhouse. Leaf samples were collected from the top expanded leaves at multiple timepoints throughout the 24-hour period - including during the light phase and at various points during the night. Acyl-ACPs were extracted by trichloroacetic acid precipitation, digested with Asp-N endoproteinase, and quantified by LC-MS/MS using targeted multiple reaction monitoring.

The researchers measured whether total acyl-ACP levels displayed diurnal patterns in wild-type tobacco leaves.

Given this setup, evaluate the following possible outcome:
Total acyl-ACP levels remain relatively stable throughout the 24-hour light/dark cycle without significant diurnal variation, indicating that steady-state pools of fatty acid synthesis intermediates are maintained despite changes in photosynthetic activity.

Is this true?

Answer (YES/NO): YES